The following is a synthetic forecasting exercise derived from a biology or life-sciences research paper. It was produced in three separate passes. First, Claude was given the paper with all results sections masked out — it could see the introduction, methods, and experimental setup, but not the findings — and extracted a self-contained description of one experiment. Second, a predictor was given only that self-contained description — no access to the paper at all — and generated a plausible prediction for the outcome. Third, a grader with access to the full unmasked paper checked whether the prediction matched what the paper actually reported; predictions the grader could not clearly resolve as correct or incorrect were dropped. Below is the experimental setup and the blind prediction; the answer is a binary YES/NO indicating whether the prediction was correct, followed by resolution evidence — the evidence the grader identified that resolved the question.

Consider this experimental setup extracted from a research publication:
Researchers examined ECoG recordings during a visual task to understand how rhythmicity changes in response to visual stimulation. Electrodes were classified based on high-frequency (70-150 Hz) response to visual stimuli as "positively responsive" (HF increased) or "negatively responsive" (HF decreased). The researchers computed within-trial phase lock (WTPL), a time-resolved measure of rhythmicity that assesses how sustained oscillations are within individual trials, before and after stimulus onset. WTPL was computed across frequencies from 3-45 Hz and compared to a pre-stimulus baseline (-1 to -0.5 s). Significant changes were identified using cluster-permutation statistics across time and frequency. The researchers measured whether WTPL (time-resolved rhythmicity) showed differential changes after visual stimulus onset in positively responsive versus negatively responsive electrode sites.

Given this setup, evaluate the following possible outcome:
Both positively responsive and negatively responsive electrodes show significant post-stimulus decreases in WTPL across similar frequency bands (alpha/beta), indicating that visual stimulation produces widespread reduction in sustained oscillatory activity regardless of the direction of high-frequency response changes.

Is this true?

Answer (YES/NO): NO